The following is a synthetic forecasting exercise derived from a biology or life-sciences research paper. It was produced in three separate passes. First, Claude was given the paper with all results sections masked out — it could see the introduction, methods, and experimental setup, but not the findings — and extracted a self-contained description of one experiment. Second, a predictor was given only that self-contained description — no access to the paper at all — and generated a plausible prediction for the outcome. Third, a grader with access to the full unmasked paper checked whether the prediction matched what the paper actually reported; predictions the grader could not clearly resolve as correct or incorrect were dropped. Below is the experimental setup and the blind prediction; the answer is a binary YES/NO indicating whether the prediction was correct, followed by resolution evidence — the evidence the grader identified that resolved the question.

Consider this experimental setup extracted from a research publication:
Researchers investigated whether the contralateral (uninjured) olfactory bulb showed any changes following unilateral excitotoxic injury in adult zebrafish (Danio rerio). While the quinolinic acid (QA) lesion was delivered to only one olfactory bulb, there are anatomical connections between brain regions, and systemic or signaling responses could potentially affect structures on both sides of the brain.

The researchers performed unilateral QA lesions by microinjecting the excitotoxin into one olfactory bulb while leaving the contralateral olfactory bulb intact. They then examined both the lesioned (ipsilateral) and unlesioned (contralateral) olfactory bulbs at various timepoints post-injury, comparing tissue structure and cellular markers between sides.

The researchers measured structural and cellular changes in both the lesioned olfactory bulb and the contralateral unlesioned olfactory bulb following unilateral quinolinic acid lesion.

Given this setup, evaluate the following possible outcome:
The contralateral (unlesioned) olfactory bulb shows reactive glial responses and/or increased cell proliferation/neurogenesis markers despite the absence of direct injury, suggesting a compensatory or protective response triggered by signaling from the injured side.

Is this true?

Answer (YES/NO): YES